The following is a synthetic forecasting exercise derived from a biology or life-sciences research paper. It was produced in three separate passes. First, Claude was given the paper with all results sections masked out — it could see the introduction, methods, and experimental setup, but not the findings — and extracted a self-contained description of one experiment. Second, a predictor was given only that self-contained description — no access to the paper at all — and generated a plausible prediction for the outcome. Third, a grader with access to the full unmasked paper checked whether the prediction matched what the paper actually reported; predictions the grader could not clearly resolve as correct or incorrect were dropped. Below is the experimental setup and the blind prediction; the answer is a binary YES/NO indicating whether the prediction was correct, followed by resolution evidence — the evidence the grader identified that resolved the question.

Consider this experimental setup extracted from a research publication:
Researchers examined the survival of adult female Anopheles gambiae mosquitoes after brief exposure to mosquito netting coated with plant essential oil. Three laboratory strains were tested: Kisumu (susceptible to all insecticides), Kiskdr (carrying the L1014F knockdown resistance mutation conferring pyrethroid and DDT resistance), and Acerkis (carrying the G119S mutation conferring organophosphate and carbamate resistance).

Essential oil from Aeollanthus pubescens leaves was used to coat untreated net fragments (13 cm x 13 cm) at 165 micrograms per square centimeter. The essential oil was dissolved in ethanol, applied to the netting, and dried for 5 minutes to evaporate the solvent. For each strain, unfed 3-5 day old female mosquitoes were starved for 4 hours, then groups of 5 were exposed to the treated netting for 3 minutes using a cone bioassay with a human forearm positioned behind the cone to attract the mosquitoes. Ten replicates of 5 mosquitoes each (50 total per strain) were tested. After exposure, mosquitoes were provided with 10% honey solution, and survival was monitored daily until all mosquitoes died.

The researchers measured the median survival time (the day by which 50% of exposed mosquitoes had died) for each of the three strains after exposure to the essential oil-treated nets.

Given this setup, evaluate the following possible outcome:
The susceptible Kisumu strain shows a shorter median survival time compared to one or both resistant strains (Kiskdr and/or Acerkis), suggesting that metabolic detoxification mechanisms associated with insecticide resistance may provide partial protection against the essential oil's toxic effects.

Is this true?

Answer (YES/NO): YES